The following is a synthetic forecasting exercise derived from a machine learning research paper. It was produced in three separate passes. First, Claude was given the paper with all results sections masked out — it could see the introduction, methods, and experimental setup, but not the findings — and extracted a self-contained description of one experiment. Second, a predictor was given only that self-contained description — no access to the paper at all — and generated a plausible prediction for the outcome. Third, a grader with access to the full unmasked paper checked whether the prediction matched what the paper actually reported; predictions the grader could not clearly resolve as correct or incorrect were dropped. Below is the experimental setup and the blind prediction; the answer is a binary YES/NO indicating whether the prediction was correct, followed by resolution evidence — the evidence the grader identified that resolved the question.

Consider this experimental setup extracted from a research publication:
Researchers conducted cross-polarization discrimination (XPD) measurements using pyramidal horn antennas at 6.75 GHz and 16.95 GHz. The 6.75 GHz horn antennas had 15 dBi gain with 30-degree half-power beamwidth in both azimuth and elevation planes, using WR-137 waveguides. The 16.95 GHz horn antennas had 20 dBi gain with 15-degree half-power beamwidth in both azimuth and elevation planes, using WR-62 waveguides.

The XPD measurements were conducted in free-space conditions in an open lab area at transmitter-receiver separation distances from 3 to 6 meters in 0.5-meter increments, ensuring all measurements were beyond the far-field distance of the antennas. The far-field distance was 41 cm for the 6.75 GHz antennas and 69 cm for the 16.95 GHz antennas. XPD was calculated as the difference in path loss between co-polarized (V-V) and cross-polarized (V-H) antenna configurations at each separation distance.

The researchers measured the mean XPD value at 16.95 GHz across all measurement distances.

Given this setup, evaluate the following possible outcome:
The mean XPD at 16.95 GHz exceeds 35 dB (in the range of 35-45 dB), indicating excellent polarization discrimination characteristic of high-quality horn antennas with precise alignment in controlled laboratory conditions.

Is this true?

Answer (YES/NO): YES